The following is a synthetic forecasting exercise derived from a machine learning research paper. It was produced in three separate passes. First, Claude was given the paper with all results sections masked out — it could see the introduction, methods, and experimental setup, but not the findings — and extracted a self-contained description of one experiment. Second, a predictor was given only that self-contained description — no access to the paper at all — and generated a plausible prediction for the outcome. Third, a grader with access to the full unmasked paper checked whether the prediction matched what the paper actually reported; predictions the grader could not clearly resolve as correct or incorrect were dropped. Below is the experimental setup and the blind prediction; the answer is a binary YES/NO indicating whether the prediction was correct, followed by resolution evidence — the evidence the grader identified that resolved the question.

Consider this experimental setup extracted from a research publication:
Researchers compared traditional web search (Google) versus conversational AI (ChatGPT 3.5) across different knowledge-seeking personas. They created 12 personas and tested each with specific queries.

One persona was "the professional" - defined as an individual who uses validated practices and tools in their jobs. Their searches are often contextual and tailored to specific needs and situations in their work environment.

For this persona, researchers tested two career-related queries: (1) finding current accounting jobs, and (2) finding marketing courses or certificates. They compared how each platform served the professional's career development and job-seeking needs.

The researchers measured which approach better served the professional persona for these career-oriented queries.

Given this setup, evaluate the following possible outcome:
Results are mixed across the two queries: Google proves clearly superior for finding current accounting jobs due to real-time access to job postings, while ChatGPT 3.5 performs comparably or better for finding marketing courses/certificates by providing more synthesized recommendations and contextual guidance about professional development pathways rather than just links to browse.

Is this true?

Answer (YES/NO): NO